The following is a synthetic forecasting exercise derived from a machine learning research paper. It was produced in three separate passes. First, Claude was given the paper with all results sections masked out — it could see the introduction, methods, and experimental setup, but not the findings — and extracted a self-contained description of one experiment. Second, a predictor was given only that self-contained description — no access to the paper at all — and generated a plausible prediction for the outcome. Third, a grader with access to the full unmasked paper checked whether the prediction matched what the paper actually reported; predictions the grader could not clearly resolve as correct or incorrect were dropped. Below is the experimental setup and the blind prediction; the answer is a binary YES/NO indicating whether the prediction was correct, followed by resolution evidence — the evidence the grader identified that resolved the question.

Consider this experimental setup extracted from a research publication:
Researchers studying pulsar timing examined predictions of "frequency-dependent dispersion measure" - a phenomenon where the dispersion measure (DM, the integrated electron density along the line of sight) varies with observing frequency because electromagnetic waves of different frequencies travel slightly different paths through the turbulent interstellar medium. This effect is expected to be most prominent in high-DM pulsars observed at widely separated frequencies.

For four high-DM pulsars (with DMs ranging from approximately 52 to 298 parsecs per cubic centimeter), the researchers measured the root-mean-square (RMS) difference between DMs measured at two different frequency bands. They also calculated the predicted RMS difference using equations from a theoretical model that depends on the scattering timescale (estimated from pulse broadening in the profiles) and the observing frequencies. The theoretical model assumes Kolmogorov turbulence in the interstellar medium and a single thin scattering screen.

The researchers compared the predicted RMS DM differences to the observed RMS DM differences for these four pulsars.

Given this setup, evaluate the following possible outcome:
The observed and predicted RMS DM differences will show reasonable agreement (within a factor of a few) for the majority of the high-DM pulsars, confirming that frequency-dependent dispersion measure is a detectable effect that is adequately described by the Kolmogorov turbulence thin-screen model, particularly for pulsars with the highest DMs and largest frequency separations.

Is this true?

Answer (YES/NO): NO